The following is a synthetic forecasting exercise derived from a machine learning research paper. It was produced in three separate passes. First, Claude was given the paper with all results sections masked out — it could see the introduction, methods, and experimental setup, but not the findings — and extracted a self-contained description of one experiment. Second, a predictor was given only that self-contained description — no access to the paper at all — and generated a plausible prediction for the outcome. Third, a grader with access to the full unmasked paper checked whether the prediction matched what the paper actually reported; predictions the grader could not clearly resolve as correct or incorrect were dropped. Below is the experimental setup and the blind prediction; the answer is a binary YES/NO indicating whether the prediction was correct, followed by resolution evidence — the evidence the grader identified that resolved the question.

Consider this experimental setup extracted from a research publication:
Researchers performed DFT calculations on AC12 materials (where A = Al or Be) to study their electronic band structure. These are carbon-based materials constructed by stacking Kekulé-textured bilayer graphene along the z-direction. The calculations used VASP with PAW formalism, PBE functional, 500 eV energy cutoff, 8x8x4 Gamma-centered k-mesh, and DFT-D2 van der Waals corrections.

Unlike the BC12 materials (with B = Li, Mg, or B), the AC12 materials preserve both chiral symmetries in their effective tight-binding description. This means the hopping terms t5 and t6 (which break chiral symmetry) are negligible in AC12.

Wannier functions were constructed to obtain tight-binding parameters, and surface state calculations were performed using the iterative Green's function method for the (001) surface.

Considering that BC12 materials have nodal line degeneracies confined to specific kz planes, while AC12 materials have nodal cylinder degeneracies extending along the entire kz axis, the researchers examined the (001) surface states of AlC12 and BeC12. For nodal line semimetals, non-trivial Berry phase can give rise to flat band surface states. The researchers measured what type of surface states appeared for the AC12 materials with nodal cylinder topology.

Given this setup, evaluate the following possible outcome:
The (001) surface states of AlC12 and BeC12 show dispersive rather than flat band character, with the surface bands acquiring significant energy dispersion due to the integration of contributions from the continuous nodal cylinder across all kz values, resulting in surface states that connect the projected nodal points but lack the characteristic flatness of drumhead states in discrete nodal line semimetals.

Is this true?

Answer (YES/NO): NO